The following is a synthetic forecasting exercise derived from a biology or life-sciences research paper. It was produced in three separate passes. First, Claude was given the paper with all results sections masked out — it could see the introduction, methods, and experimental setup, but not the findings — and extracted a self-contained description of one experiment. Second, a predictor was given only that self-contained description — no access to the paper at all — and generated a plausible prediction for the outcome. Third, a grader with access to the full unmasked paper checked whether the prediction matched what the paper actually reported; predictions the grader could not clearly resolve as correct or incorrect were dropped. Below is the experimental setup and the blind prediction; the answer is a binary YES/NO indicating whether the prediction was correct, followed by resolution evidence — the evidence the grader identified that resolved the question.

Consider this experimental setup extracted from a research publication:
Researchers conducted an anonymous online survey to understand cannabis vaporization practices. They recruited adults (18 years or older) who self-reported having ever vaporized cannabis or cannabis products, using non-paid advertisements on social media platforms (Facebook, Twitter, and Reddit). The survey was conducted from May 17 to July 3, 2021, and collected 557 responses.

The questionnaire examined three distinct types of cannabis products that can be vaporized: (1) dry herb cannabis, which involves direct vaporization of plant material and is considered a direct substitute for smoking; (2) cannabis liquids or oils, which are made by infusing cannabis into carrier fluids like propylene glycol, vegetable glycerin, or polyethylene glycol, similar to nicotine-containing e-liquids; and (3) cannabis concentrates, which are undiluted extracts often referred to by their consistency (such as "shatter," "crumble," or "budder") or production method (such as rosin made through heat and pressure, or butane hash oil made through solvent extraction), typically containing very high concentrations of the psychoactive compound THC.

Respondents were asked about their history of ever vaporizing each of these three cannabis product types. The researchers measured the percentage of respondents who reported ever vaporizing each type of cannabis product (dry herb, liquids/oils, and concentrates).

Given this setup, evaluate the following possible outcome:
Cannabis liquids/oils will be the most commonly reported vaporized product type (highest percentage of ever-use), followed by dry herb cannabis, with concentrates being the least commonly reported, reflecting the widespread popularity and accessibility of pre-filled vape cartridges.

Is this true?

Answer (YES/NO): NO